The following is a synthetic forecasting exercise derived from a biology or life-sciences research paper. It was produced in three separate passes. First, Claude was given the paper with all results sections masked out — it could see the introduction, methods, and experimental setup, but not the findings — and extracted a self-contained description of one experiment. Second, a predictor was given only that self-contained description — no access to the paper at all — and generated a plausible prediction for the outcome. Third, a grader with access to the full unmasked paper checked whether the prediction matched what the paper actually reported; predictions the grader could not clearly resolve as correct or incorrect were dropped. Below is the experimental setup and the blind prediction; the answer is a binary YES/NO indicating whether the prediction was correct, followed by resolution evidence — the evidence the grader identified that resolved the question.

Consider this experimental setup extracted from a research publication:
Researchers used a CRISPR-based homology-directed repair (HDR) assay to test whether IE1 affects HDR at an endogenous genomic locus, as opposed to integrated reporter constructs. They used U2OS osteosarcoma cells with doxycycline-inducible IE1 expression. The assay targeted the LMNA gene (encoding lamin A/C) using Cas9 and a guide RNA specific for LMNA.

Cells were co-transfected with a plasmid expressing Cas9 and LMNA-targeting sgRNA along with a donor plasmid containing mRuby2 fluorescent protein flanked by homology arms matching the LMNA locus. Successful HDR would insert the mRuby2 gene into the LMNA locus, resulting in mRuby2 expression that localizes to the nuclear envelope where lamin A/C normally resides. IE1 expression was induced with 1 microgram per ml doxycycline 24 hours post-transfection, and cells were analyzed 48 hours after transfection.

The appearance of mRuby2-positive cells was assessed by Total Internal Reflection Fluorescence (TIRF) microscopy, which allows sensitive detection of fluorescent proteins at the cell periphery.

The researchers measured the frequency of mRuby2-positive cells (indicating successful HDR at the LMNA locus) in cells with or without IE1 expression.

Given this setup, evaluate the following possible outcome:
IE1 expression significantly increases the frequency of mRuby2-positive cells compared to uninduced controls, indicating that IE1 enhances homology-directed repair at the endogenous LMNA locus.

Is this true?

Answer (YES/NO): NO